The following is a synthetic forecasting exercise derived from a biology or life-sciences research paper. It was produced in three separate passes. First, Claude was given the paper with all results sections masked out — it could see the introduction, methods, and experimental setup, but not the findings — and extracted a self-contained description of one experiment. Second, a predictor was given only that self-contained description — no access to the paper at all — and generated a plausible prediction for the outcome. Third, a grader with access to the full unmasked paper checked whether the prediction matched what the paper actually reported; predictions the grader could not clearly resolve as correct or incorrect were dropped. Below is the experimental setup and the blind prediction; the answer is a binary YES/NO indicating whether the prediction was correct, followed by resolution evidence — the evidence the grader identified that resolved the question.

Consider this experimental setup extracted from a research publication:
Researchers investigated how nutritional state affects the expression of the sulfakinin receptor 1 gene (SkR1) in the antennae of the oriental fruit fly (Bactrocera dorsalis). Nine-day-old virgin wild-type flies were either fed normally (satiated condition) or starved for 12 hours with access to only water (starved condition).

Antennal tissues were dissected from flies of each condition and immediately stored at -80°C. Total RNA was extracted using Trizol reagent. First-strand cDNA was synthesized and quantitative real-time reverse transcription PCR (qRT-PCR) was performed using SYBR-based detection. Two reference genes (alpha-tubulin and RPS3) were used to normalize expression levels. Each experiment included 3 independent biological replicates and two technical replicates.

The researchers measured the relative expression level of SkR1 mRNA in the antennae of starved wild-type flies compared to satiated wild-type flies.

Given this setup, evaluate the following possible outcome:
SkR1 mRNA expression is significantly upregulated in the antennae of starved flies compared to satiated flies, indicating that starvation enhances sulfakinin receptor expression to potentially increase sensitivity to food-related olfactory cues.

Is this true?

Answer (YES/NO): YES